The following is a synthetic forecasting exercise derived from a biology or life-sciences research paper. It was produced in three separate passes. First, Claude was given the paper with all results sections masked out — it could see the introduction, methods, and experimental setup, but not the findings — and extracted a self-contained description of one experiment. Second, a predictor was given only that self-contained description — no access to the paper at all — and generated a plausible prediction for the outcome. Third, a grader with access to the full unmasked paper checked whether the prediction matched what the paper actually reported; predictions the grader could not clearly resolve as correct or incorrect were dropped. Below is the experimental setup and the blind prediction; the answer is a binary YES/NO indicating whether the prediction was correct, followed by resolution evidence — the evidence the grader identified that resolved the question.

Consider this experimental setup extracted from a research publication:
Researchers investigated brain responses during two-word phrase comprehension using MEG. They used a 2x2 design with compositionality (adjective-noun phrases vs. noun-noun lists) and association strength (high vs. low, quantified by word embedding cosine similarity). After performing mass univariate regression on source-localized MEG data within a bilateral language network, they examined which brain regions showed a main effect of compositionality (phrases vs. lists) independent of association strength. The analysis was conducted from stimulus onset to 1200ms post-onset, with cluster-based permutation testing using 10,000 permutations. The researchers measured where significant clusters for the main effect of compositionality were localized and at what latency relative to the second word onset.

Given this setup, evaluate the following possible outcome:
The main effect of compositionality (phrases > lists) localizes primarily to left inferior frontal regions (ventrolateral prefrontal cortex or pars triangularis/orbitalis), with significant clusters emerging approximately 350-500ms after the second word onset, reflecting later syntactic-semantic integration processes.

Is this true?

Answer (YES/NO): NO